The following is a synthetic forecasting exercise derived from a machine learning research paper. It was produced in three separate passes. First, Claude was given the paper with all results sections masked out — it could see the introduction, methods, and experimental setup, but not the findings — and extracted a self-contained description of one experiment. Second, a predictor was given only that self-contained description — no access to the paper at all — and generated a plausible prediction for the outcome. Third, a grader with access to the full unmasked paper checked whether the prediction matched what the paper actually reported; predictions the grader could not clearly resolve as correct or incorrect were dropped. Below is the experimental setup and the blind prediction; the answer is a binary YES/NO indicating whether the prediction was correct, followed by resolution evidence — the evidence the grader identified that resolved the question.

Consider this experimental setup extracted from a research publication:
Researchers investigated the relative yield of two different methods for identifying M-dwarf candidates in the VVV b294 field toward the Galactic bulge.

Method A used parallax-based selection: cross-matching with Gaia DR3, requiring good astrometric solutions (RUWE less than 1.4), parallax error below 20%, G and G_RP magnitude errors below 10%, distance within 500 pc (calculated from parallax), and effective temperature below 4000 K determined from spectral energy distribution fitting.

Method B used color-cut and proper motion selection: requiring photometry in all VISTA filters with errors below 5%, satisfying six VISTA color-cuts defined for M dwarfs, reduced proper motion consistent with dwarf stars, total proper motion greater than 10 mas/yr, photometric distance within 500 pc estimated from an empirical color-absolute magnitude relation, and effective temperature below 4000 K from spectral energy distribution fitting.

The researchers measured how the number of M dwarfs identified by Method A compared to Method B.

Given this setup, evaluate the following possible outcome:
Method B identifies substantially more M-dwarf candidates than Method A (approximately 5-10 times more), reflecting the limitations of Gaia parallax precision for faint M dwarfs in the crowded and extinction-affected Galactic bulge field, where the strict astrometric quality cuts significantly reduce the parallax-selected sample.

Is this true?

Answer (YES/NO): YES